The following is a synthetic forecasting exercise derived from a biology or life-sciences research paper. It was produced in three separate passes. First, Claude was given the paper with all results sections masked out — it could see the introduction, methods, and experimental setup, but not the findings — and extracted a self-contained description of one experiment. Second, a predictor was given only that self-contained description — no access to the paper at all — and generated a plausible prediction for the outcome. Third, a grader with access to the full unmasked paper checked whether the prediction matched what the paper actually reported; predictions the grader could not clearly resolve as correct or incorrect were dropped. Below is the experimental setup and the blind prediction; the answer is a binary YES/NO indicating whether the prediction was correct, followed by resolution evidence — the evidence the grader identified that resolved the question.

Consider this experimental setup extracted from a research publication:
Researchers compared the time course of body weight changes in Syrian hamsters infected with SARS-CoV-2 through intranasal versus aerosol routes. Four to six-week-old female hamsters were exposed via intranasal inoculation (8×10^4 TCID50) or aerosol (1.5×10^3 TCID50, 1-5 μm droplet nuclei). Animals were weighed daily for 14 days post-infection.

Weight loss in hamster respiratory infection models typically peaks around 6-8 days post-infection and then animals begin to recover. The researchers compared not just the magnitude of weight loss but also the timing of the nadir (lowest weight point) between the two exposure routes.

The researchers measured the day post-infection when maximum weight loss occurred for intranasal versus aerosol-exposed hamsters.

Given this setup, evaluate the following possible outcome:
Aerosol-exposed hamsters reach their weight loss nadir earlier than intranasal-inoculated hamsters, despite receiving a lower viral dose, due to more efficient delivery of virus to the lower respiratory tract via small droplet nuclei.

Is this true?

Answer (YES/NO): YES